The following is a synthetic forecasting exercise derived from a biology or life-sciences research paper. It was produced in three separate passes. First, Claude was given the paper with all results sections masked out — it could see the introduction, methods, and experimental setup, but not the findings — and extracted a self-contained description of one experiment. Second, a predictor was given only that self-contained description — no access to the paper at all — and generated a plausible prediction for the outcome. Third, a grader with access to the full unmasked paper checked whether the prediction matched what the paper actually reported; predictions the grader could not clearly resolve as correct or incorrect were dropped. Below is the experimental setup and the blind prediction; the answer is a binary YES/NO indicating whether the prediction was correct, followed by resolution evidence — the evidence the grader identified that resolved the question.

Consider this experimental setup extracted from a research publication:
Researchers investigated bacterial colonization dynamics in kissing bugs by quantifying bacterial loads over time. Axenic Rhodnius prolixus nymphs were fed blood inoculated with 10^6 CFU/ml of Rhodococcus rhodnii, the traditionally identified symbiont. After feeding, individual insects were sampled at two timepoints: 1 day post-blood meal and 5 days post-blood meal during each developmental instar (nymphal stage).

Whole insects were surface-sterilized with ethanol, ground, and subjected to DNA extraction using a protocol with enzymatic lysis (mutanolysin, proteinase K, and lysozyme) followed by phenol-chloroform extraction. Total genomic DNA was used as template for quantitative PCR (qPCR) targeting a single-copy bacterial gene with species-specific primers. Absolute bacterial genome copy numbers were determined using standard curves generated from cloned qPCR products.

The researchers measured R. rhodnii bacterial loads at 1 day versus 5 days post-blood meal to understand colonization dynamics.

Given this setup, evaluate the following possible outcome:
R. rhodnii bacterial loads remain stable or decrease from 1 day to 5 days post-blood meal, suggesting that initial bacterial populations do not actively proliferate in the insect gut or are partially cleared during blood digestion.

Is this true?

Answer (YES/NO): NO